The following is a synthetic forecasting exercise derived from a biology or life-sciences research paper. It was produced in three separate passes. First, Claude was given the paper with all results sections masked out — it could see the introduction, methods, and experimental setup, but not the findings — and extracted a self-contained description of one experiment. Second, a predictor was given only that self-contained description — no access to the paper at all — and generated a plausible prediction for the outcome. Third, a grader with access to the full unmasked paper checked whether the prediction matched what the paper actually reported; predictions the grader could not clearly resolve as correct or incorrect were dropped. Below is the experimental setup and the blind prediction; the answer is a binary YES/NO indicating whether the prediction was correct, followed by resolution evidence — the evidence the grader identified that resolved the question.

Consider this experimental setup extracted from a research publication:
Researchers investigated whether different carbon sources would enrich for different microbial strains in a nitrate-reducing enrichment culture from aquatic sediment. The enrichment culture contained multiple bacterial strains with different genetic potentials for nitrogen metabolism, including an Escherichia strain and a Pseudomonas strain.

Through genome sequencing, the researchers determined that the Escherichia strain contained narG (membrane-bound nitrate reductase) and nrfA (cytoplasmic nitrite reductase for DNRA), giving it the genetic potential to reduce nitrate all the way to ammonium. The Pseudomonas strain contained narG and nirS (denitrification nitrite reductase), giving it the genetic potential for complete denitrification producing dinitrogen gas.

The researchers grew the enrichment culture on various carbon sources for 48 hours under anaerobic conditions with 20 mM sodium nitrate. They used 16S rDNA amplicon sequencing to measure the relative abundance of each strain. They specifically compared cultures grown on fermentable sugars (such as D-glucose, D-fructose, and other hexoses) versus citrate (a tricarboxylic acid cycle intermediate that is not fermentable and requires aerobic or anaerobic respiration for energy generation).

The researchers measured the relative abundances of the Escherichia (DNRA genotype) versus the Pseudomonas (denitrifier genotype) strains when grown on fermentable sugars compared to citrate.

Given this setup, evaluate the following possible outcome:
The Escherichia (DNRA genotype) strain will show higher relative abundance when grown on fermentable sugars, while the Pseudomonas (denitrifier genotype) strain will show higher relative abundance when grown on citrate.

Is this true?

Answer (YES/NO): YES